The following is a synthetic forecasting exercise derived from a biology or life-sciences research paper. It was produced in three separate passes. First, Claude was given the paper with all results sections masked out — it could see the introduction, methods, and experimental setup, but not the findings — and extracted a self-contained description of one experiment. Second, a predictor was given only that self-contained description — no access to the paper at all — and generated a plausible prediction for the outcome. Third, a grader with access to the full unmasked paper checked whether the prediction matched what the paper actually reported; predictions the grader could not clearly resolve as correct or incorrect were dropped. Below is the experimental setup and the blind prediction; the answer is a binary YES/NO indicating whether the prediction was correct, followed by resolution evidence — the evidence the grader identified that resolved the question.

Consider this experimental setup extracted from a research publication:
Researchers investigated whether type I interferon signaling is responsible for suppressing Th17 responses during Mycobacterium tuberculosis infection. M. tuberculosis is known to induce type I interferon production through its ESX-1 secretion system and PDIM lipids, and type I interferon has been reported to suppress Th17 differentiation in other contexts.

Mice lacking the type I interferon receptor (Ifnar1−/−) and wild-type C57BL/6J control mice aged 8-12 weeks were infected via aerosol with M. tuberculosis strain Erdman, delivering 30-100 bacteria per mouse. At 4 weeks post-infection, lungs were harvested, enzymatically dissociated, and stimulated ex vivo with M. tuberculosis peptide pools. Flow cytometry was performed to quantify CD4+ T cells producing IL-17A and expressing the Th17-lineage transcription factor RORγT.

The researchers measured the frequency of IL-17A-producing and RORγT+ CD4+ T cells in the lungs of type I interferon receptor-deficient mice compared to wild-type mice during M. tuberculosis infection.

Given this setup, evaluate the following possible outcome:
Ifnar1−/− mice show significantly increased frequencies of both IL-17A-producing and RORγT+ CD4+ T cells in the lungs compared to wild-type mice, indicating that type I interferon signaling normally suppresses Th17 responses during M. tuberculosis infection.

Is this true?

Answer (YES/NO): NO